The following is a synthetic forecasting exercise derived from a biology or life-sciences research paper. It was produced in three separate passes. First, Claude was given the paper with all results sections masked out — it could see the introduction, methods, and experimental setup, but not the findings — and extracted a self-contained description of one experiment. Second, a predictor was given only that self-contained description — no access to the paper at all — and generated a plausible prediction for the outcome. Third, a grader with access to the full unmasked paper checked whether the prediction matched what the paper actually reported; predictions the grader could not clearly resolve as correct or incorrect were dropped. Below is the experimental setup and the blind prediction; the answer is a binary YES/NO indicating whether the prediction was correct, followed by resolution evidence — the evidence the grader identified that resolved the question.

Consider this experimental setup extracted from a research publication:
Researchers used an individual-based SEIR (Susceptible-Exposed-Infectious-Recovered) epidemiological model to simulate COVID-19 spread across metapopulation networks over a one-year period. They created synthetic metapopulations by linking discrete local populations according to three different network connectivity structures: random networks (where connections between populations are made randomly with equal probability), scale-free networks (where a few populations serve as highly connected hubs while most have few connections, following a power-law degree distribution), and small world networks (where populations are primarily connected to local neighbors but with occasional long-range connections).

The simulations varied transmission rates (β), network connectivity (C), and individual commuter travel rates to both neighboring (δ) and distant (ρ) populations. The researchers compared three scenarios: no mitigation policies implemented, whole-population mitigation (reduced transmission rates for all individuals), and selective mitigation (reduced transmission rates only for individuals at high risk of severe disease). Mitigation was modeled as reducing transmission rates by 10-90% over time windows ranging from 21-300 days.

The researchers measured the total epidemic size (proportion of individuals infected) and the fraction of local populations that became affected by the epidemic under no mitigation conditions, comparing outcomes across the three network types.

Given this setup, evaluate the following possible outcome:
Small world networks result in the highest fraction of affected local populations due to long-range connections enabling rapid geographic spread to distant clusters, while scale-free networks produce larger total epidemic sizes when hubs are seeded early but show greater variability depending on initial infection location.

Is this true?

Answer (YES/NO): NO